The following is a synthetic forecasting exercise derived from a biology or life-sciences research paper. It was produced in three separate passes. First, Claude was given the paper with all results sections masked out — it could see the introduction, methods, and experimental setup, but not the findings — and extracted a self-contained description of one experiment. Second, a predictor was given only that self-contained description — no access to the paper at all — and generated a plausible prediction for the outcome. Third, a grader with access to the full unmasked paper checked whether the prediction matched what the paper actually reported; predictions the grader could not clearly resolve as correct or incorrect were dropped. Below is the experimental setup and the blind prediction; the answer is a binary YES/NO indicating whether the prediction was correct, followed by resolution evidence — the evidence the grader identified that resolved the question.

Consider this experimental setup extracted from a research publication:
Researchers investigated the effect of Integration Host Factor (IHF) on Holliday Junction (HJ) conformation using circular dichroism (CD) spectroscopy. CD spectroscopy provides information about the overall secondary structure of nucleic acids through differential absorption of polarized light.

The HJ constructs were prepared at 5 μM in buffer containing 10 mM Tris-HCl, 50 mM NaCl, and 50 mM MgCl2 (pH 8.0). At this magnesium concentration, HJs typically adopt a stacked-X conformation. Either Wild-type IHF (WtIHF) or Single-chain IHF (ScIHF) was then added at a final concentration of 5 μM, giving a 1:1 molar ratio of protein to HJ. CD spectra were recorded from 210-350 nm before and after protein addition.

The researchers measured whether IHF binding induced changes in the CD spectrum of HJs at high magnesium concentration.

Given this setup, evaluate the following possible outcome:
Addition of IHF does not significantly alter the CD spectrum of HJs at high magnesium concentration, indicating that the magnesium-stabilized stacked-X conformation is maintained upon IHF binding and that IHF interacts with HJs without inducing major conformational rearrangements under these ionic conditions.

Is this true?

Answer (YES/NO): NO